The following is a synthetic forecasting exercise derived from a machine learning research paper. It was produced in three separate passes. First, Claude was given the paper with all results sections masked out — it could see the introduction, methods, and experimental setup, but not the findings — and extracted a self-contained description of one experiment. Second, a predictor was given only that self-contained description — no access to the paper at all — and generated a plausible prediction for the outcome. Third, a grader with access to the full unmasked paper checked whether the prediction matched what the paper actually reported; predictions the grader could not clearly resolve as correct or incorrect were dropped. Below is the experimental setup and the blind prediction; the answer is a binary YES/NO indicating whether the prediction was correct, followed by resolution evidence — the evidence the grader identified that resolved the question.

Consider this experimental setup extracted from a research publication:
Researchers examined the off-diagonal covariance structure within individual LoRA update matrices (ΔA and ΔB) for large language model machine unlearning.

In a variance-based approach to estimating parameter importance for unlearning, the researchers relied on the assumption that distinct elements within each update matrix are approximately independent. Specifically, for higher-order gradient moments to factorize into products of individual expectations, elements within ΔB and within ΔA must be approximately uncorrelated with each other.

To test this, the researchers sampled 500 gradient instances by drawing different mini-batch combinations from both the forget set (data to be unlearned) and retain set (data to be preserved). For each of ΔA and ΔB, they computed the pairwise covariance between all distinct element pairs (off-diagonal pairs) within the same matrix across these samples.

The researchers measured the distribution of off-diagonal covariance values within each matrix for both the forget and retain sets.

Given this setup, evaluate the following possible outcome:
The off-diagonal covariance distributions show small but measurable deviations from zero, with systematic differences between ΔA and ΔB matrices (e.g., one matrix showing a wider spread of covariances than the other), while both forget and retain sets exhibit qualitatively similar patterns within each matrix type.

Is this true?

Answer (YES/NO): NO